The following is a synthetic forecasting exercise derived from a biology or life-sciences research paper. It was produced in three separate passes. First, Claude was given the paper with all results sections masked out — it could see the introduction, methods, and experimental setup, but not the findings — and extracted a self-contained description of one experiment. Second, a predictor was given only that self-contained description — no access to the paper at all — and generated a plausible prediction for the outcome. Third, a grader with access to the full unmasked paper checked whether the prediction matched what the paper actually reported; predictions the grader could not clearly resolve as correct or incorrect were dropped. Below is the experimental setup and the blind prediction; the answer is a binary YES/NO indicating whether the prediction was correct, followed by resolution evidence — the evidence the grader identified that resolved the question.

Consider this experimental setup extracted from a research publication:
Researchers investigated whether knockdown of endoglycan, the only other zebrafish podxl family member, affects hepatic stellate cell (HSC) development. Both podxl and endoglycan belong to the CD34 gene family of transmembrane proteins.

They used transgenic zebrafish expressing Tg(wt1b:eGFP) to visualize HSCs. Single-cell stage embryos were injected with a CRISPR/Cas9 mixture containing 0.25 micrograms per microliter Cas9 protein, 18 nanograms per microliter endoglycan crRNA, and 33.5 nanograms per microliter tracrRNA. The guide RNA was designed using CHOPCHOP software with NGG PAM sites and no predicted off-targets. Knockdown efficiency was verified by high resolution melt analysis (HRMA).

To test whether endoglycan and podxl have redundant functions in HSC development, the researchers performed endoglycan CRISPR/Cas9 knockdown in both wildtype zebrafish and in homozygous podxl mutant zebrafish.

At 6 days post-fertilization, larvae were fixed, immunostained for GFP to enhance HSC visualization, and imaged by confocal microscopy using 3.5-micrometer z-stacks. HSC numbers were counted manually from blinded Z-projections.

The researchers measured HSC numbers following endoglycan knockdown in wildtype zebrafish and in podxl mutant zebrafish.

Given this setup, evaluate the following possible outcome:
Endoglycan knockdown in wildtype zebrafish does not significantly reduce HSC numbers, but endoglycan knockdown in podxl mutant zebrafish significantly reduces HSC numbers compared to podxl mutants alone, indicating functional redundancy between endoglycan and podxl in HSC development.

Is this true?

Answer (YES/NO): NO